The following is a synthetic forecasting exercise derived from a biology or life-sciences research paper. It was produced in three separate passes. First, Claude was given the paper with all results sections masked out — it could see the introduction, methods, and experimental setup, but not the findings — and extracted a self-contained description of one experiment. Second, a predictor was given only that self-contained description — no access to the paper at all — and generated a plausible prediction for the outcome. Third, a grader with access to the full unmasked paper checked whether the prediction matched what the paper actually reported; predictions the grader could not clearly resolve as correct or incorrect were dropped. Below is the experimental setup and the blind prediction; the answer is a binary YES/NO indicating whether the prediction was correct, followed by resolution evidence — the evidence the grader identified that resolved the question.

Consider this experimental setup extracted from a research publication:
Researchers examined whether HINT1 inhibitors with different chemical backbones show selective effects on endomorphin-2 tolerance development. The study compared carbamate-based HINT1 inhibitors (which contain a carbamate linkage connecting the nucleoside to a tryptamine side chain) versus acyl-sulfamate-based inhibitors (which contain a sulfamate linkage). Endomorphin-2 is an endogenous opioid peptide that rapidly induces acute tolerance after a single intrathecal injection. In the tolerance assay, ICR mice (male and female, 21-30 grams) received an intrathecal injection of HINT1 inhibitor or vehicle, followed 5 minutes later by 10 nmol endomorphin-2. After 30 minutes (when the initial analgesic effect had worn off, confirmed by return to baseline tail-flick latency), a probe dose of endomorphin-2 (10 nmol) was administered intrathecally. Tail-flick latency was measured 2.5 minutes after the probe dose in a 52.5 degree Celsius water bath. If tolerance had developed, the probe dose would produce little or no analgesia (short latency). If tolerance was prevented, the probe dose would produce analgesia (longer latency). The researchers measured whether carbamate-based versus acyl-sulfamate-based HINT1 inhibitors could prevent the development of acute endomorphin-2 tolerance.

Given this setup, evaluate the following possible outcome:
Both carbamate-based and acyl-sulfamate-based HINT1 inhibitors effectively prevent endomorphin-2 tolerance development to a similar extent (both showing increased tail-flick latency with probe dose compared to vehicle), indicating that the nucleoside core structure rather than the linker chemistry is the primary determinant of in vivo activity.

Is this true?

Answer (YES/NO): NO